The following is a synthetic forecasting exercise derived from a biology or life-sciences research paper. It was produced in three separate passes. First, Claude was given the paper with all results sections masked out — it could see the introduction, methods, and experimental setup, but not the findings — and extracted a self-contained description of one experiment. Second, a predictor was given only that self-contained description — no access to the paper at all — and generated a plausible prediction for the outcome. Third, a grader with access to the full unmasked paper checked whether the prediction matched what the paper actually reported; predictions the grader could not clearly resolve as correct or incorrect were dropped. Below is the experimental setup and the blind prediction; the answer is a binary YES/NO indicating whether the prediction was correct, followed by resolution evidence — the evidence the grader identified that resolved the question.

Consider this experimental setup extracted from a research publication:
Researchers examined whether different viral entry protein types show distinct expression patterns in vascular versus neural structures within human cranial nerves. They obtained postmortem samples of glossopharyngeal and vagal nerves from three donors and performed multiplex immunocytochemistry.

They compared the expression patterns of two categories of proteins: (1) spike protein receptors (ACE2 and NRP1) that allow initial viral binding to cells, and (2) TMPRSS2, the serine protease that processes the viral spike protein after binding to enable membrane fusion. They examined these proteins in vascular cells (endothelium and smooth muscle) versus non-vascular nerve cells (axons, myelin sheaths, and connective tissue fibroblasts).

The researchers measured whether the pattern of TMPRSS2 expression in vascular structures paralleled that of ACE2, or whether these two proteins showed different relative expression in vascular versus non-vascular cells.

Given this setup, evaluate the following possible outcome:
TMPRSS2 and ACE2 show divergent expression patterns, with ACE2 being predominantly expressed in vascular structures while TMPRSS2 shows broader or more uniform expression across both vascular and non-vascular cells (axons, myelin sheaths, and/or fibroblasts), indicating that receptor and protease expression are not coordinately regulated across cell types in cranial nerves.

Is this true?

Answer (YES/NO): NO